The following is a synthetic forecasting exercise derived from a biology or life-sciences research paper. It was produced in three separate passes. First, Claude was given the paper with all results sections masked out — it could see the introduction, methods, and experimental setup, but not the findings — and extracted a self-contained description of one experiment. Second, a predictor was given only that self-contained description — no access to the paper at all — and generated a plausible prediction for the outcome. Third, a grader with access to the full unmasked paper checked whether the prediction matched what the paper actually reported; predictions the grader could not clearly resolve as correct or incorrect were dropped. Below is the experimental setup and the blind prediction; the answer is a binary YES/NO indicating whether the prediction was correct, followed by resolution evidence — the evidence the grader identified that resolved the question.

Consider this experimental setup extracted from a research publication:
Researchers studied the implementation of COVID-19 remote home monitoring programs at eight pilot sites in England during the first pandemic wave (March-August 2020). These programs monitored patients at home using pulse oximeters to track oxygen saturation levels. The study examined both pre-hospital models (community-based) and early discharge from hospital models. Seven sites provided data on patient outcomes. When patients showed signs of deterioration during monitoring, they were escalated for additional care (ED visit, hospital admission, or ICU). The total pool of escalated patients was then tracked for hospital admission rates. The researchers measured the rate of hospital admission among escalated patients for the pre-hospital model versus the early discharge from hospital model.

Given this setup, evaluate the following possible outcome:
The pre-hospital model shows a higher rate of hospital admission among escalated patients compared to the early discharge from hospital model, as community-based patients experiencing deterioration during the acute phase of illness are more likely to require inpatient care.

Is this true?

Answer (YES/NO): NO